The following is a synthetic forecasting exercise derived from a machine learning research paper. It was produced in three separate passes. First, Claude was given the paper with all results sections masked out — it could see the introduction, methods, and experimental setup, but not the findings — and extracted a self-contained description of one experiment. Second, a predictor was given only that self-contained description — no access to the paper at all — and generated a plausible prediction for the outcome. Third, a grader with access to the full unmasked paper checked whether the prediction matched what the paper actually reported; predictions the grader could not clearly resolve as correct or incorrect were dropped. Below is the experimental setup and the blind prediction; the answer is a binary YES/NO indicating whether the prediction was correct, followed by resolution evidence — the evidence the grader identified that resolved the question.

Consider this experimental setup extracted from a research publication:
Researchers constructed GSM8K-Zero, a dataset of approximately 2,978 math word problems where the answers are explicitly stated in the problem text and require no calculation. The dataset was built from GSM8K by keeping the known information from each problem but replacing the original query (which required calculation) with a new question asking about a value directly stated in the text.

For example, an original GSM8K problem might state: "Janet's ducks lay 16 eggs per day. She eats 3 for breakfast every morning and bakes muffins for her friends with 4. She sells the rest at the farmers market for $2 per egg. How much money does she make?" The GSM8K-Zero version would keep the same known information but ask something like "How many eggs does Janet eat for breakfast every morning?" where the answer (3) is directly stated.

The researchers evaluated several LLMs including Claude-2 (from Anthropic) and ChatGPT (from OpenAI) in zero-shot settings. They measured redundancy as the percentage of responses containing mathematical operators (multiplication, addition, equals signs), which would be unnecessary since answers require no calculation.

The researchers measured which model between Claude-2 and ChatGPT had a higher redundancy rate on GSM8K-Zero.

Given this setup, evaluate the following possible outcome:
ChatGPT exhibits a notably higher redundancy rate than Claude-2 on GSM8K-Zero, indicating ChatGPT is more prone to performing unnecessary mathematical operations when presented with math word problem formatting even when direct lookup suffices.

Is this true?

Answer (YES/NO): NO